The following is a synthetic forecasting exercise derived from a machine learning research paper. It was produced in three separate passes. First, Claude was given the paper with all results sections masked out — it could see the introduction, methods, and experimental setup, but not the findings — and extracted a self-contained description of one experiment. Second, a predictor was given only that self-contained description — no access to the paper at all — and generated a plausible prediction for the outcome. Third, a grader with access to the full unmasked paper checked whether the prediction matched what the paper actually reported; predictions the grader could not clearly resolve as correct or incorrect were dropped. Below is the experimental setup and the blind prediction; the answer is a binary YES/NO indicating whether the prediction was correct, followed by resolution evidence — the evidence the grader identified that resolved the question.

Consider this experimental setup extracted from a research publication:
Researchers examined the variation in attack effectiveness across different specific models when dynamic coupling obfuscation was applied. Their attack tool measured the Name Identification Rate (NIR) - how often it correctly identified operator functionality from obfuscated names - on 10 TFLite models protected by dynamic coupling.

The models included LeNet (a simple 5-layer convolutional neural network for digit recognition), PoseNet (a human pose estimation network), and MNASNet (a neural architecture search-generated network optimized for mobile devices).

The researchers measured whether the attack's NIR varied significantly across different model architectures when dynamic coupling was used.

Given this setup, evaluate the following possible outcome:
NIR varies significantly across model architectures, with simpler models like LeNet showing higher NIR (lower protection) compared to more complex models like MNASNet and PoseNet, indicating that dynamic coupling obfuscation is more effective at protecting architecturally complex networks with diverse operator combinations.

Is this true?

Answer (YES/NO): NO